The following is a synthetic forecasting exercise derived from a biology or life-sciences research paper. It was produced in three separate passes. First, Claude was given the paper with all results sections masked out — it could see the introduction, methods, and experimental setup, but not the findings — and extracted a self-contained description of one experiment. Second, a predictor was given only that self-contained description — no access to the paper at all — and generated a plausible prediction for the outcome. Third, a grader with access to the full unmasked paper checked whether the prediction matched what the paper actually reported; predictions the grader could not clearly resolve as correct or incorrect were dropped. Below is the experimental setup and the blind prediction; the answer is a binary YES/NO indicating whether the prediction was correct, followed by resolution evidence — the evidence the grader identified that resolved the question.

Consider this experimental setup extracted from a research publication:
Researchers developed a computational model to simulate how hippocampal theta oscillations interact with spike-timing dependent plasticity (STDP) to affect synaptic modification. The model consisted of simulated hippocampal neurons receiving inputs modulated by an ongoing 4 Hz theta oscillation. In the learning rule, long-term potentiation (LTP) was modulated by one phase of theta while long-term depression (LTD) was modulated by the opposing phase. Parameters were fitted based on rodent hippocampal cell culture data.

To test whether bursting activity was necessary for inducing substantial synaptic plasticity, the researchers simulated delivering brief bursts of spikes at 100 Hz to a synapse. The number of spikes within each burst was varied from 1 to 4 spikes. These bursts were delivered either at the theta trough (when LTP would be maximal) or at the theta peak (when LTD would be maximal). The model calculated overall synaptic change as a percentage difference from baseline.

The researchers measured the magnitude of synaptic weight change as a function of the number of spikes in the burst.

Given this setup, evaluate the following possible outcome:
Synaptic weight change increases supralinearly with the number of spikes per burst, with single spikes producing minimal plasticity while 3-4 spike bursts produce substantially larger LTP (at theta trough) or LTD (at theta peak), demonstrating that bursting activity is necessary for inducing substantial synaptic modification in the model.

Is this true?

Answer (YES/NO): YES